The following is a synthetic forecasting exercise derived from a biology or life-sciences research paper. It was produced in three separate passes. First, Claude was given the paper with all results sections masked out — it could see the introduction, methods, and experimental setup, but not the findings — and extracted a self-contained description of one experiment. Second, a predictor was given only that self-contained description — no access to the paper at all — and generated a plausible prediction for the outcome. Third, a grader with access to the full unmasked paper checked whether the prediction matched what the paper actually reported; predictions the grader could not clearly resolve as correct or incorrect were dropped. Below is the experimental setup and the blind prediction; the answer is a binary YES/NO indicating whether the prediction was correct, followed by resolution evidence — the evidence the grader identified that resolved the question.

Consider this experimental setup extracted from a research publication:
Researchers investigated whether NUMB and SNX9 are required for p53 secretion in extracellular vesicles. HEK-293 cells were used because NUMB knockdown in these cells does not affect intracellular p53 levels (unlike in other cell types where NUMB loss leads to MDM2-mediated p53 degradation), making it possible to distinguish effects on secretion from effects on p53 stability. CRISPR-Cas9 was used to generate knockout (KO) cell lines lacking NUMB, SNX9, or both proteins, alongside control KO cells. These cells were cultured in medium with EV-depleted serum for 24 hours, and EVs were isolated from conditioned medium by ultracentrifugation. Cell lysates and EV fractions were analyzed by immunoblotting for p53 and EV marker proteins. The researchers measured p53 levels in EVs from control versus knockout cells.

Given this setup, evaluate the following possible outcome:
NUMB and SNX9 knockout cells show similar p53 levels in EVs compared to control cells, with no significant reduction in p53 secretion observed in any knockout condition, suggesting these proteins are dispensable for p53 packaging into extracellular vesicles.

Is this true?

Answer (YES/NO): NO